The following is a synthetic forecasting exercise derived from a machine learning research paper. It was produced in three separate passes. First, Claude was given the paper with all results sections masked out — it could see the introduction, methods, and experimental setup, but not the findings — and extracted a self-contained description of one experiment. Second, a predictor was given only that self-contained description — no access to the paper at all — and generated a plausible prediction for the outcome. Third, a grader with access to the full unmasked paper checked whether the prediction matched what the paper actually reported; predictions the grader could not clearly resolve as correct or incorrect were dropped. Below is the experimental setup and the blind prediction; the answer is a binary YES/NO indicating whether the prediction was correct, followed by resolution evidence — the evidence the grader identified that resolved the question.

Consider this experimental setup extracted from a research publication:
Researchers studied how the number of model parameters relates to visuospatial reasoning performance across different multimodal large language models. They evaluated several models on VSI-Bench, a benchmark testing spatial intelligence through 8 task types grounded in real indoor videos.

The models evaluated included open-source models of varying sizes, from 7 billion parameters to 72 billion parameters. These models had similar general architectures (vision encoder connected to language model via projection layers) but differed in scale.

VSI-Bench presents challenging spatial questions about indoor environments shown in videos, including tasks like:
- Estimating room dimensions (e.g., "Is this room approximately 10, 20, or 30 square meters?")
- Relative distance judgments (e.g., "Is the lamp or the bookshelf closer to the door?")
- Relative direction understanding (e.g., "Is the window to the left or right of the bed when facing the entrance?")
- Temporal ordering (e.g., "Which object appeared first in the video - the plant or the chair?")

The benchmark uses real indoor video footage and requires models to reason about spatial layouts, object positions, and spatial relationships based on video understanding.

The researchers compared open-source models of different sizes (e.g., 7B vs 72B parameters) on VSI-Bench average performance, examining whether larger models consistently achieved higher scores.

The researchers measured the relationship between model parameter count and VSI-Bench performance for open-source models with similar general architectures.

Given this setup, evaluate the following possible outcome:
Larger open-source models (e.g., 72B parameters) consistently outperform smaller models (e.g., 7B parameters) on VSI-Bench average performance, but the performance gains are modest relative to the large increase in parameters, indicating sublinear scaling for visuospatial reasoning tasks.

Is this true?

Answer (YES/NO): NO